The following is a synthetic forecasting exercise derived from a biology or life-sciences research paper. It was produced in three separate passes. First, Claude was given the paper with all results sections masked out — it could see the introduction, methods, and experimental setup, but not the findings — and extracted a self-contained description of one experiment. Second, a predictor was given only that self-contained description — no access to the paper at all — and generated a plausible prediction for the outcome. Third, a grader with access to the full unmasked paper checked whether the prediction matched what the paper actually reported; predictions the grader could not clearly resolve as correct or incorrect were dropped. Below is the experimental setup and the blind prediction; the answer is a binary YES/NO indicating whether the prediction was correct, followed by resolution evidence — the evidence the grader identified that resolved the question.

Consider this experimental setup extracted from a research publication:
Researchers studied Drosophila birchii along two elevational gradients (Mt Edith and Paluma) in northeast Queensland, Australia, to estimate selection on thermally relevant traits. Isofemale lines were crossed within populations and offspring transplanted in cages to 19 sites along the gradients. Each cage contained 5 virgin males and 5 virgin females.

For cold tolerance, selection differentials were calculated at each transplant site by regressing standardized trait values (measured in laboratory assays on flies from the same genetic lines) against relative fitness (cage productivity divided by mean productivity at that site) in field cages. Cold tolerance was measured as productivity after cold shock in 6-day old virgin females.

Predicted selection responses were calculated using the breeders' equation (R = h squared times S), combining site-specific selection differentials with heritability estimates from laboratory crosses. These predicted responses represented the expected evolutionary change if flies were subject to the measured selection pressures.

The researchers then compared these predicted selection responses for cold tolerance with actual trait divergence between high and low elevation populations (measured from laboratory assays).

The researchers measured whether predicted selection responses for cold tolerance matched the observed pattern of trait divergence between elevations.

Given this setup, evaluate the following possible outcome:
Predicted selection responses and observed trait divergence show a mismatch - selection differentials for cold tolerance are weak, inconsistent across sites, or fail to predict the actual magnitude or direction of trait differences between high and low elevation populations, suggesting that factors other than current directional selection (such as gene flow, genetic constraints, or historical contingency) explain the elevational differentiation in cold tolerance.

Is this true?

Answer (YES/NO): NO